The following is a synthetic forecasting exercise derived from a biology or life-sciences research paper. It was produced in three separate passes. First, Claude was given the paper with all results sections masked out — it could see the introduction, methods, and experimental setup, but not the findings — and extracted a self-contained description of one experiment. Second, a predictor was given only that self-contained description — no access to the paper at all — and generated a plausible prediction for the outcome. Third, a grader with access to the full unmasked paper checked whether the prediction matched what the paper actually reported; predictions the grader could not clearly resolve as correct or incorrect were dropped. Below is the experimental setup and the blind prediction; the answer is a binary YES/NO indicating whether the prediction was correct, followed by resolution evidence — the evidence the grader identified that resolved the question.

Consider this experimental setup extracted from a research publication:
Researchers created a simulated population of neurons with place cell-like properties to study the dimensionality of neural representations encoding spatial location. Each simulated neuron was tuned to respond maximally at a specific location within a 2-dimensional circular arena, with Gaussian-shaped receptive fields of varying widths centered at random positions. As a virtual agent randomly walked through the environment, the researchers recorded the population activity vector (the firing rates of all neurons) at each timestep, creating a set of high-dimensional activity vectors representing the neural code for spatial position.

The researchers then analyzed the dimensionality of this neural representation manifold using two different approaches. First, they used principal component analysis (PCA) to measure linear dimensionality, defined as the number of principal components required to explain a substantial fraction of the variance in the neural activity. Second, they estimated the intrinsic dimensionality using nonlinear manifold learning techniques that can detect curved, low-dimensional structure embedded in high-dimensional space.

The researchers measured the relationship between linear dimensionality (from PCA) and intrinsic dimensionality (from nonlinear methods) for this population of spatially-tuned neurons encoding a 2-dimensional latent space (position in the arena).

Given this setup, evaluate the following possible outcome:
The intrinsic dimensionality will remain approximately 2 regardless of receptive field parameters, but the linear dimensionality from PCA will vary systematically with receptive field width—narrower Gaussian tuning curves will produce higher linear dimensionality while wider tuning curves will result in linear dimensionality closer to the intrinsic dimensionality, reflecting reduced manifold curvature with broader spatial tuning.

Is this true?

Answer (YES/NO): YES